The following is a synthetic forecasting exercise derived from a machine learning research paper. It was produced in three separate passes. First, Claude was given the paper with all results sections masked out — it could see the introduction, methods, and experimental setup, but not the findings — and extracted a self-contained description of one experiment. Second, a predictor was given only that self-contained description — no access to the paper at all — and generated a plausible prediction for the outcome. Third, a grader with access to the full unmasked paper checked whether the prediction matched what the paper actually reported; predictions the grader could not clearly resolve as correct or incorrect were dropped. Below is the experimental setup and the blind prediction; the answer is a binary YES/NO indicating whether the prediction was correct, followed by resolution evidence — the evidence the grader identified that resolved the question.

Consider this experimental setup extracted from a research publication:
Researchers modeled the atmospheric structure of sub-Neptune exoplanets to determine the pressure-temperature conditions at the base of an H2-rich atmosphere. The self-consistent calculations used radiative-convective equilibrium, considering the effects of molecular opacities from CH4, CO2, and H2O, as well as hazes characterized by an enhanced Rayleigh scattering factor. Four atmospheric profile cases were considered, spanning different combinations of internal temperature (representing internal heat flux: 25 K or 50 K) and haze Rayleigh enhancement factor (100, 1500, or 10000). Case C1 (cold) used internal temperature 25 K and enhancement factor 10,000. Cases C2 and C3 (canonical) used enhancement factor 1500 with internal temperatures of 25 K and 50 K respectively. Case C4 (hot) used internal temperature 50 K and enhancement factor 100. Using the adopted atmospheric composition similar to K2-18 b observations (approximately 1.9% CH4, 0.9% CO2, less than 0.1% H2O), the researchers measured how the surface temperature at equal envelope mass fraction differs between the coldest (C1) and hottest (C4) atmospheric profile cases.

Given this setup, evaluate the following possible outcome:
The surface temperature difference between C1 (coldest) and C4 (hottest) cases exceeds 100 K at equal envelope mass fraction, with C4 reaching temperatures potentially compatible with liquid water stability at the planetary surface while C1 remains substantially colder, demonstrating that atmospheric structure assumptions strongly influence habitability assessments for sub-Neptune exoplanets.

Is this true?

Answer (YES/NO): NO